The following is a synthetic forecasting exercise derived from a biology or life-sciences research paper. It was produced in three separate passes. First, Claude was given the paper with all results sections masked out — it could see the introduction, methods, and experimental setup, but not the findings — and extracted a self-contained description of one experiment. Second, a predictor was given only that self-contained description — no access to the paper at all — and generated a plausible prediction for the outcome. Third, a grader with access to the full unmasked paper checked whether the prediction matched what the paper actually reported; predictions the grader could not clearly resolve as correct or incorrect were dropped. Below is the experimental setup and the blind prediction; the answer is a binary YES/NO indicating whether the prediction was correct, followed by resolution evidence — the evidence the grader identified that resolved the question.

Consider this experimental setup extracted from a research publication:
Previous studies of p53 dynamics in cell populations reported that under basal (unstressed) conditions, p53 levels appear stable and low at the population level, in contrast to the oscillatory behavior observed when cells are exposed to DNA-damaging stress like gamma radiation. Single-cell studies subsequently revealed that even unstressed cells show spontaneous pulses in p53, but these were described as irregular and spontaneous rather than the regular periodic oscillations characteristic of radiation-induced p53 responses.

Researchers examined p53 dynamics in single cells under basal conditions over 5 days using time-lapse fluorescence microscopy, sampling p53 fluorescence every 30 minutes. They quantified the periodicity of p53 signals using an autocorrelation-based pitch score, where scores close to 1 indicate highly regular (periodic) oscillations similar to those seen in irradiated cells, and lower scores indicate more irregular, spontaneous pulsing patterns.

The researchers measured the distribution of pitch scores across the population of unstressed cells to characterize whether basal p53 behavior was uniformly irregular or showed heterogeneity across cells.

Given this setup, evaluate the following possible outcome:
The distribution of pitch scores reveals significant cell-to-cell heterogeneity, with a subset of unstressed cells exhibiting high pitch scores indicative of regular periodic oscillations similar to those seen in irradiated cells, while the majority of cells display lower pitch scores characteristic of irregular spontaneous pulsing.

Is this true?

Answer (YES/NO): YES